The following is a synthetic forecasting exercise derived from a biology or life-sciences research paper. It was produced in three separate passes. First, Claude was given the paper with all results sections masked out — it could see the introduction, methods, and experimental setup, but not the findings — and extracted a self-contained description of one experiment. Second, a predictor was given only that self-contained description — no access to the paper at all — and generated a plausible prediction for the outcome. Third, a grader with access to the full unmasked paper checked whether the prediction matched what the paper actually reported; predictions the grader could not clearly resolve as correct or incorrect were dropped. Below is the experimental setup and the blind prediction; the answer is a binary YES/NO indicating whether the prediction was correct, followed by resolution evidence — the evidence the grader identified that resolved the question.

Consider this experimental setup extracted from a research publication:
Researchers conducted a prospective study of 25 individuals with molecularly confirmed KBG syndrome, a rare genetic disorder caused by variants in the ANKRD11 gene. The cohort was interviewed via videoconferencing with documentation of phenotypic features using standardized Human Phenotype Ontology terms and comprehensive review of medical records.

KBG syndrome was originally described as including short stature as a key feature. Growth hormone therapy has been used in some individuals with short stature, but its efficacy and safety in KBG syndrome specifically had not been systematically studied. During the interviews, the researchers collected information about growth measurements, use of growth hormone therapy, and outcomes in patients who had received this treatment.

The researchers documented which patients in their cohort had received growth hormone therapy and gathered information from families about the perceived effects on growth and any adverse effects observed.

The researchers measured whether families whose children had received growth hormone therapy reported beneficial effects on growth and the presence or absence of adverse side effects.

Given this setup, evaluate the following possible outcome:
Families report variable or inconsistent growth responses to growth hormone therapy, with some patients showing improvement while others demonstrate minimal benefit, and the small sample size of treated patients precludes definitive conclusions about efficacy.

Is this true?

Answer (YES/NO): NO